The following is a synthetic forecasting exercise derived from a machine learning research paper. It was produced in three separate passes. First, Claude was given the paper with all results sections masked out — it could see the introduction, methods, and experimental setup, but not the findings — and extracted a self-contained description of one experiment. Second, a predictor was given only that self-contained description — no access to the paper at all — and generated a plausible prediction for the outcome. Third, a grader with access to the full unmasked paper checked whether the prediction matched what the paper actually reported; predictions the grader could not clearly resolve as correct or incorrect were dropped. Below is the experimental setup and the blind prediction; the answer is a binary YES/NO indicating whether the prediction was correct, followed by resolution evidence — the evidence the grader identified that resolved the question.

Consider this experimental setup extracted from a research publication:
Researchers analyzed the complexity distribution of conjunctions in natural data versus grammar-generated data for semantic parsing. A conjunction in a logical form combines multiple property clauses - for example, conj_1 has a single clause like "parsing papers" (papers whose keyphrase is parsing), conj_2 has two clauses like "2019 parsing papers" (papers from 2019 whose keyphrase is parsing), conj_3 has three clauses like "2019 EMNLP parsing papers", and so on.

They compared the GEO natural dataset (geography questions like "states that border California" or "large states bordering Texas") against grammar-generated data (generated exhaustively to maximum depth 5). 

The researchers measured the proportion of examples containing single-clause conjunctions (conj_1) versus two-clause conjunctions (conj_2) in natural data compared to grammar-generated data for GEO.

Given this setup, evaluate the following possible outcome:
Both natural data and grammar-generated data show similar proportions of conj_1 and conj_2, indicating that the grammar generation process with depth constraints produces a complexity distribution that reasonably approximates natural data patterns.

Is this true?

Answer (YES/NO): NO